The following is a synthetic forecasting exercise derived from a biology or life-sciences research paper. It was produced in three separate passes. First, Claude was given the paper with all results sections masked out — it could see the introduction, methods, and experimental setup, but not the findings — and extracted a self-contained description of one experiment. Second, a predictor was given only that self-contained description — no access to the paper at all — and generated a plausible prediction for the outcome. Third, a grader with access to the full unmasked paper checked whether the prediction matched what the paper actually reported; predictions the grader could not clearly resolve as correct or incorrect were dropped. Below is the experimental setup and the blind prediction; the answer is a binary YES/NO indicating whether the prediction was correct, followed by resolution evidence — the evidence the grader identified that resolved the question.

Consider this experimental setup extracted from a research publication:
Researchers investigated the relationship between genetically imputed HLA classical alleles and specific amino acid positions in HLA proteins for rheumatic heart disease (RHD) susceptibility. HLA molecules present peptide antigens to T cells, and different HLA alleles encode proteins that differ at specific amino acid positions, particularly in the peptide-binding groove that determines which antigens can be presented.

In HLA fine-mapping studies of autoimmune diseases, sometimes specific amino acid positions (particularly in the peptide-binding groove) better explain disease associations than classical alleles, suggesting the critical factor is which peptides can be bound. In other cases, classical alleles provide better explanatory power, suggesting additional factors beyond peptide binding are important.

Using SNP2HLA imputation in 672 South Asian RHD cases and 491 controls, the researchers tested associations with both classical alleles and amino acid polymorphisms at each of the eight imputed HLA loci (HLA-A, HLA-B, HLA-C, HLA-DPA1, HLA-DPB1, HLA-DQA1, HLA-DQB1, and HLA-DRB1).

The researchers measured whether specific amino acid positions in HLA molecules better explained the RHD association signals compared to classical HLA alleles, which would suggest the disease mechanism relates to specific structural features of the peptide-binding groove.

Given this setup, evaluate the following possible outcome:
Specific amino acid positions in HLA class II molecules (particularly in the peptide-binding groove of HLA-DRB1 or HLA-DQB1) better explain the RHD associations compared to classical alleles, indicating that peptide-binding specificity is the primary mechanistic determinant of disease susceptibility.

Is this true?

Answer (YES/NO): NO